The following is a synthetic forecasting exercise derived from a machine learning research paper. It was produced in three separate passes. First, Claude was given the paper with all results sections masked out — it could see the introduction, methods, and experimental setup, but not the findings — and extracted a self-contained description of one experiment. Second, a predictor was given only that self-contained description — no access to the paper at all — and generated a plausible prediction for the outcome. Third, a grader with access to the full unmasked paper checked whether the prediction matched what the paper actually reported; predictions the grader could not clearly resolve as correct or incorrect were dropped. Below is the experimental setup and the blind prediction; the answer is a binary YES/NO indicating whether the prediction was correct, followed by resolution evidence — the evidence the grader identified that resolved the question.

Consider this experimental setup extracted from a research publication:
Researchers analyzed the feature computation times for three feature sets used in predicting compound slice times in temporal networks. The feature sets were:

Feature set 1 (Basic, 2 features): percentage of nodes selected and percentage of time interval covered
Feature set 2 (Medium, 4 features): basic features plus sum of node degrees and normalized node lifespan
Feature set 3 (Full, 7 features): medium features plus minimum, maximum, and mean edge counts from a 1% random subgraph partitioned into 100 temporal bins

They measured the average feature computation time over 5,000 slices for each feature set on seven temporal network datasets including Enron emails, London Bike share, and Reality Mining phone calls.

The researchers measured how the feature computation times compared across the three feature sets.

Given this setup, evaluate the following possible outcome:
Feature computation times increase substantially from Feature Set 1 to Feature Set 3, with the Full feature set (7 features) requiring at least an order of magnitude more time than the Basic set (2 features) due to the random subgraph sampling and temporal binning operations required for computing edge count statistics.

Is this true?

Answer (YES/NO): YES